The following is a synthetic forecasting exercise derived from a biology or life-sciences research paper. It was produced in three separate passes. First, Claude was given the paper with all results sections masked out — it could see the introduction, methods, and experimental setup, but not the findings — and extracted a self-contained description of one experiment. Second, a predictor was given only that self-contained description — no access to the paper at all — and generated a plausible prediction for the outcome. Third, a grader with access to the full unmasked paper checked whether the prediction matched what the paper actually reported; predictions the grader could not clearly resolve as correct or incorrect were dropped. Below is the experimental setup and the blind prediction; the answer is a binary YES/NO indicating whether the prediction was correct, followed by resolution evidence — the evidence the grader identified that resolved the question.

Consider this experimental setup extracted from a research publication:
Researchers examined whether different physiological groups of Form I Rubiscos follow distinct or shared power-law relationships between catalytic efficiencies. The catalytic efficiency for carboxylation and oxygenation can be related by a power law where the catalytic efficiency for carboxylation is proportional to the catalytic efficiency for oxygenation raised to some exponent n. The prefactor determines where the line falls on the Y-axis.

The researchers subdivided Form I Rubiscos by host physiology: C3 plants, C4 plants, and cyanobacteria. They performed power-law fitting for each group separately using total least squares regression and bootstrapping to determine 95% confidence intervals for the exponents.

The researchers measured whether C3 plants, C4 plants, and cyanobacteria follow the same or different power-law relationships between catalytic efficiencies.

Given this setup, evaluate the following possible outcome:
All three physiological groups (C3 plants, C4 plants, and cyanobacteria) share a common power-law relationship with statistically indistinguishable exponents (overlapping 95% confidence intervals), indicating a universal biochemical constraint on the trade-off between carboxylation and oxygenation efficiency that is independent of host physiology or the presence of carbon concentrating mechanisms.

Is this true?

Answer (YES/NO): NO